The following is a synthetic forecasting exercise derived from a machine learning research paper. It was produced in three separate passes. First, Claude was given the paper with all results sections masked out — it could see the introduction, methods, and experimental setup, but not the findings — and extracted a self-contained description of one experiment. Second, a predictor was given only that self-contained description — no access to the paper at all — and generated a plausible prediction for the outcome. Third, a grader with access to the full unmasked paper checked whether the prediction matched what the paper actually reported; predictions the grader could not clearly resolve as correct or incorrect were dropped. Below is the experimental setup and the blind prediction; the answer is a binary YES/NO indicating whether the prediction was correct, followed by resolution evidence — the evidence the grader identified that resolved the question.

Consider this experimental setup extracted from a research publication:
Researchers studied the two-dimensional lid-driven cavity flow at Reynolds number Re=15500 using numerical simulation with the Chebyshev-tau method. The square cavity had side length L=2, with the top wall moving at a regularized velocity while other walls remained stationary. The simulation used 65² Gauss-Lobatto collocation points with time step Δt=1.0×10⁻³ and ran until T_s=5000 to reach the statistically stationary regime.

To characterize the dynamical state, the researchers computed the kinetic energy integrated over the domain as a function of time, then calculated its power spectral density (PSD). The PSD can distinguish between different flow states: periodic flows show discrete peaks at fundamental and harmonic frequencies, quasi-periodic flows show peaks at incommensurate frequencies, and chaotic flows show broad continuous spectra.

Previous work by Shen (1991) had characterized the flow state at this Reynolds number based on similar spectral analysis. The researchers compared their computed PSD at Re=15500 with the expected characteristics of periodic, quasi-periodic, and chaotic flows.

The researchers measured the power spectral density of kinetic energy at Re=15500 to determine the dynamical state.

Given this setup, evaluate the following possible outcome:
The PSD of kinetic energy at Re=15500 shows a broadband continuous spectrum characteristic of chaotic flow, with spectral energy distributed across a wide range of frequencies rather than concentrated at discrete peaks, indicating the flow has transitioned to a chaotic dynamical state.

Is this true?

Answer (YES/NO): NO